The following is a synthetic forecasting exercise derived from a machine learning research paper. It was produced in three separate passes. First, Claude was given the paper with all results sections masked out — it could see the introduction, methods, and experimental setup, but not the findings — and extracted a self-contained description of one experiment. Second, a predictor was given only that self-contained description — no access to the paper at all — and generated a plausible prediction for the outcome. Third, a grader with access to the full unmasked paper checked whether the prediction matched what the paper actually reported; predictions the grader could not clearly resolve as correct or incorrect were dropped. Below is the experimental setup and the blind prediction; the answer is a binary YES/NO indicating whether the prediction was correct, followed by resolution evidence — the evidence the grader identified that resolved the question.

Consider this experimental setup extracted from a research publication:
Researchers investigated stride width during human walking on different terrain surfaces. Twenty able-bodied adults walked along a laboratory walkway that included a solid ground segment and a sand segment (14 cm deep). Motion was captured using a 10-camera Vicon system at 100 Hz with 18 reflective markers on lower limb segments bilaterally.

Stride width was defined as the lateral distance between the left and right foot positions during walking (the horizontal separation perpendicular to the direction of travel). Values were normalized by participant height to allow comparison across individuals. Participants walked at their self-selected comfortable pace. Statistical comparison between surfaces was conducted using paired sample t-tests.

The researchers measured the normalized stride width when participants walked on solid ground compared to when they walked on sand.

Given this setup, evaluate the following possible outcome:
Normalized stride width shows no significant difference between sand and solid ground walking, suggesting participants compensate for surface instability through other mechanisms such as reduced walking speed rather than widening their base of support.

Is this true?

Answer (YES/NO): NO